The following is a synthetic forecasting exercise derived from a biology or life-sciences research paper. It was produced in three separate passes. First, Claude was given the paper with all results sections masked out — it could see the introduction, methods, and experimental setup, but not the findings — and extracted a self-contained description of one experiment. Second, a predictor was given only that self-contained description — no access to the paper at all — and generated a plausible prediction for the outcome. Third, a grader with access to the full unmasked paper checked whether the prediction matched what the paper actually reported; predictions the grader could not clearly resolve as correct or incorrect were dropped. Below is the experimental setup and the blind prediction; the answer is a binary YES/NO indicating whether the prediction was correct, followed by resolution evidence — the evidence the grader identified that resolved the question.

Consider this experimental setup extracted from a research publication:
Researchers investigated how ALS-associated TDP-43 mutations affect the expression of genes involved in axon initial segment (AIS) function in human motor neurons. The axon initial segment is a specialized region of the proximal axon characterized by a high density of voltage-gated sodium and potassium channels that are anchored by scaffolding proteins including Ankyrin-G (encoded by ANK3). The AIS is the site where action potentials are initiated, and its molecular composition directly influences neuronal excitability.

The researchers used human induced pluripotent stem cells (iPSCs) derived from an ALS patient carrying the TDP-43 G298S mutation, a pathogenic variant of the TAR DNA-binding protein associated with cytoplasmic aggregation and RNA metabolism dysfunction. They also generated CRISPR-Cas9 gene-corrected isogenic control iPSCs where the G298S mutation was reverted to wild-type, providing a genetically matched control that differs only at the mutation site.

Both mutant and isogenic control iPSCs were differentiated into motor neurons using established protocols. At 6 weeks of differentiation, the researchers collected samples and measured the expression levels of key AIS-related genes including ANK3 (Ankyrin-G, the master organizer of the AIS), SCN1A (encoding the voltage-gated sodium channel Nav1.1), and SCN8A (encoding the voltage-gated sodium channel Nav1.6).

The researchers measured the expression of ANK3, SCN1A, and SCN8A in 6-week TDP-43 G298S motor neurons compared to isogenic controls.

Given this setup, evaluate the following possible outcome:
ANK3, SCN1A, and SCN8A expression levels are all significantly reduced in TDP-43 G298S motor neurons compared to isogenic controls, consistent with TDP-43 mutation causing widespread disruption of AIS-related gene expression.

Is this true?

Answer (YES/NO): NO